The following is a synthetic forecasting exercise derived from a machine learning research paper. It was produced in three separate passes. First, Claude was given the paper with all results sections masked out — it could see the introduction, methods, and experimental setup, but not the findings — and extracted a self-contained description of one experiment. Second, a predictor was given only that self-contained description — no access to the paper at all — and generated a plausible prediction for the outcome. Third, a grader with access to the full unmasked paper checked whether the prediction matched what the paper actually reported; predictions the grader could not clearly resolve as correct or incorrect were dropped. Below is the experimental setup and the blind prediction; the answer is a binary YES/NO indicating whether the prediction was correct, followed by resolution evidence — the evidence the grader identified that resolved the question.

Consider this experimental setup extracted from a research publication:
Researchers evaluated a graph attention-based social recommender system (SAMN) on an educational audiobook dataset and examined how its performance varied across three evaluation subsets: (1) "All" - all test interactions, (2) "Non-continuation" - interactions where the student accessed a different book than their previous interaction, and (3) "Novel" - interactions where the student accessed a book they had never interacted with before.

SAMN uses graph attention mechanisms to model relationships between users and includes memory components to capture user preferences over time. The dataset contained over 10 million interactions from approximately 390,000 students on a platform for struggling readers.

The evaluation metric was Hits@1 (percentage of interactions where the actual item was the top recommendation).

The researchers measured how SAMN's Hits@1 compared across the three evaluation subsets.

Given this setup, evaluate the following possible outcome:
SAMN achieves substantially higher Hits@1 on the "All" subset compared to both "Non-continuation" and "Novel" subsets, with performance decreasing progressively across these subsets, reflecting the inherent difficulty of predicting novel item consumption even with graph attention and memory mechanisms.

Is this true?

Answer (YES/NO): NO